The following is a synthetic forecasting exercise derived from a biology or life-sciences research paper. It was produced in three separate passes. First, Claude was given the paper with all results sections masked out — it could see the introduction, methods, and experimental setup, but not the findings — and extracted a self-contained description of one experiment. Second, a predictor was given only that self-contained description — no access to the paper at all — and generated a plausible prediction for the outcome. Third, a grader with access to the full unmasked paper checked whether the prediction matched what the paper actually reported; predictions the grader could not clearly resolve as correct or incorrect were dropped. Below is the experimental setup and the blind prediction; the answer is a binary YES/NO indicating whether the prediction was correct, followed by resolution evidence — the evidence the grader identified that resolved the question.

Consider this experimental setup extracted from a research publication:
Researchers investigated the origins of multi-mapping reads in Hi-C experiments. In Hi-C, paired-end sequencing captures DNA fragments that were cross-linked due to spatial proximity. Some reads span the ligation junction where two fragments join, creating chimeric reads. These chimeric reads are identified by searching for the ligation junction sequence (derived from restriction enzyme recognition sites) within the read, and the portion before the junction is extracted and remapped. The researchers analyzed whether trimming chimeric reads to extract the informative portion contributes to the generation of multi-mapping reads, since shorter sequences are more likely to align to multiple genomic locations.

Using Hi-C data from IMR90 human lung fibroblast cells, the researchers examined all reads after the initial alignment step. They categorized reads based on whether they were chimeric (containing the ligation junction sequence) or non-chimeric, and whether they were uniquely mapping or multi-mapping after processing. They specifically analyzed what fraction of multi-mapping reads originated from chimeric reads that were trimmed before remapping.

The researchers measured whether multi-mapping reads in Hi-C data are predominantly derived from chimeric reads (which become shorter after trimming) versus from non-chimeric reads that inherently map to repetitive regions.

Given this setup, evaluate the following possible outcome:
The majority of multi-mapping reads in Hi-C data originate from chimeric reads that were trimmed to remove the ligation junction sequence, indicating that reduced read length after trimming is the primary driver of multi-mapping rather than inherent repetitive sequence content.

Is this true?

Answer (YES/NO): NO